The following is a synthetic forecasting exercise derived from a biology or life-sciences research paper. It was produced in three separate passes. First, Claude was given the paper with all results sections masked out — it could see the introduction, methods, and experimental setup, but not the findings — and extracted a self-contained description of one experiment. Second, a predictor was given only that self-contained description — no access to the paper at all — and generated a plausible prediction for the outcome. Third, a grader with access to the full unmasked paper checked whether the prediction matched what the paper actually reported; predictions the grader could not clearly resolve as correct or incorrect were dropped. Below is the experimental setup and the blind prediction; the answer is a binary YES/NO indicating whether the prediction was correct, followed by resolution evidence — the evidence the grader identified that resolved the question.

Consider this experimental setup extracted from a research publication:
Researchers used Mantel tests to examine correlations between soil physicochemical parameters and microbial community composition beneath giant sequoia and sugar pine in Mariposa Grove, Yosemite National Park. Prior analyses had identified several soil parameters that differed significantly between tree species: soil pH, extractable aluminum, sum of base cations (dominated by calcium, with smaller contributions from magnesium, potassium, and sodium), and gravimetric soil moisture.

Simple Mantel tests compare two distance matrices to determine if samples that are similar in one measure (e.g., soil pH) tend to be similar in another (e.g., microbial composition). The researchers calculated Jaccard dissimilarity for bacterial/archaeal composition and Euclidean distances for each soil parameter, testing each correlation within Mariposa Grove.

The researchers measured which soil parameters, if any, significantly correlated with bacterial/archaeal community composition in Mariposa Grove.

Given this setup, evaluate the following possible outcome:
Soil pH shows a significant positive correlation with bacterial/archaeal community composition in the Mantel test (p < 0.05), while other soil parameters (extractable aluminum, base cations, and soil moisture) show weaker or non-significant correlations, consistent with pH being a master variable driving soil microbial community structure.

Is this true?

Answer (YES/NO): NO